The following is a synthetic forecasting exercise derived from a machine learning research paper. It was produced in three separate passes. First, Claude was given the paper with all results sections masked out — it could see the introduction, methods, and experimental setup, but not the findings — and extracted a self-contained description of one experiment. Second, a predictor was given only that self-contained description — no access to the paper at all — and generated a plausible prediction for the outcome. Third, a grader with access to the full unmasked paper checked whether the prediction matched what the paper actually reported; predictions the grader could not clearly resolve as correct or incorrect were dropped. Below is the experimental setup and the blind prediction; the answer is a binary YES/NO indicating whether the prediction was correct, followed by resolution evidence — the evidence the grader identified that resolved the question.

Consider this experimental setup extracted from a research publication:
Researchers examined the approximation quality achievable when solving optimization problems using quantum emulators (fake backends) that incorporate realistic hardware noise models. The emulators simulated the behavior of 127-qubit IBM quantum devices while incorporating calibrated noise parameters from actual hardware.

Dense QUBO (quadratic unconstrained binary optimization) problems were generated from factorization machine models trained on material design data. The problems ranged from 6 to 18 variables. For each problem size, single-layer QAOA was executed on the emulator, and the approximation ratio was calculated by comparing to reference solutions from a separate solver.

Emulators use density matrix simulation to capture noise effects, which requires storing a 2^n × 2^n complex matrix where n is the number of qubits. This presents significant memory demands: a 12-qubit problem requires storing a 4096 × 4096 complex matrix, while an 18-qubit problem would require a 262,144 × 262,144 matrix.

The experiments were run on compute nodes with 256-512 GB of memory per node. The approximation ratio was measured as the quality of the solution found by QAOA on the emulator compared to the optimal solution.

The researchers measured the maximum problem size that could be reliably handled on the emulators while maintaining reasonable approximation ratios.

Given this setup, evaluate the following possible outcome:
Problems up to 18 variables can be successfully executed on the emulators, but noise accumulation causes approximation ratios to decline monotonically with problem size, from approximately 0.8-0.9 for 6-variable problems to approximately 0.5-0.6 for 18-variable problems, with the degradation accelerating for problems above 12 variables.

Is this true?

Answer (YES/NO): NO